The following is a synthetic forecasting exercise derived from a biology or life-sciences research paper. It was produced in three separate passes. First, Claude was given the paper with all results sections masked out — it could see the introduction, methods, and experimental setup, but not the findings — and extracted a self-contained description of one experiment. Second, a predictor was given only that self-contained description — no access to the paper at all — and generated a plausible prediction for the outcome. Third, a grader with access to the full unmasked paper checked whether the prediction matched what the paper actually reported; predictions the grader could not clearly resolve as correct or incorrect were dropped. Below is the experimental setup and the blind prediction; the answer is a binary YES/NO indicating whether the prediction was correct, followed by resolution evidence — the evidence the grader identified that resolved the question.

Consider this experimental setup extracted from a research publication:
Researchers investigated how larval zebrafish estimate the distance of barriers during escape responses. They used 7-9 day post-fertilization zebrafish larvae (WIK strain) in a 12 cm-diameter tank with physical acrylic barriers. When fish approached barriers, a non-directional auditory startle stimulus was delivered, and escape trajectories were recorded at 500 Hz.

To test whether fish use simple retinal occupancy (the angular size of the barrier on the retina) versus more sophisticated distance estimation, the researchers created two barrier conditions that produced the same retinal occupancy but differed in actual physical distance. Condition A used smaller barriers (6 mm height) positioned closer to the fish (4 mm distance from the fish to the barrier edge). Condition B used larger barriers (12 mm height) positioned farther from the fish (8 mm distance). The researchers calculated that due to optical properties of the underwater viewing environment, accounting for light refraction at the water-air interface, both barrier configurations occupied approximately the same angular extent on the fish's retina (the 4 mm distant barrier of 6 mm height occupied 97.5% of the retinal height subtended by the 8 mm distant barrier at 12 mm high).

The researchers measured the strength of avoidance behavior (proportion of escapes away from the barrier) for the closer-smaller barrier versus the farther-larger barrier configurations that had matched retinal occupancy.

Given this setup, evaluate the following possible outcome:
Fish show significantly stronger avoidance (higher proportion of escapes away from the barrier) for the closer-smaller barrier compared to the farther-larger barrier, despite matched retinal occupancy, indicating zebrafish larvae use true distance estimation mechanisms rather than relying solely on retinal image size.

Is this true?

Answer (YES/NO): YES